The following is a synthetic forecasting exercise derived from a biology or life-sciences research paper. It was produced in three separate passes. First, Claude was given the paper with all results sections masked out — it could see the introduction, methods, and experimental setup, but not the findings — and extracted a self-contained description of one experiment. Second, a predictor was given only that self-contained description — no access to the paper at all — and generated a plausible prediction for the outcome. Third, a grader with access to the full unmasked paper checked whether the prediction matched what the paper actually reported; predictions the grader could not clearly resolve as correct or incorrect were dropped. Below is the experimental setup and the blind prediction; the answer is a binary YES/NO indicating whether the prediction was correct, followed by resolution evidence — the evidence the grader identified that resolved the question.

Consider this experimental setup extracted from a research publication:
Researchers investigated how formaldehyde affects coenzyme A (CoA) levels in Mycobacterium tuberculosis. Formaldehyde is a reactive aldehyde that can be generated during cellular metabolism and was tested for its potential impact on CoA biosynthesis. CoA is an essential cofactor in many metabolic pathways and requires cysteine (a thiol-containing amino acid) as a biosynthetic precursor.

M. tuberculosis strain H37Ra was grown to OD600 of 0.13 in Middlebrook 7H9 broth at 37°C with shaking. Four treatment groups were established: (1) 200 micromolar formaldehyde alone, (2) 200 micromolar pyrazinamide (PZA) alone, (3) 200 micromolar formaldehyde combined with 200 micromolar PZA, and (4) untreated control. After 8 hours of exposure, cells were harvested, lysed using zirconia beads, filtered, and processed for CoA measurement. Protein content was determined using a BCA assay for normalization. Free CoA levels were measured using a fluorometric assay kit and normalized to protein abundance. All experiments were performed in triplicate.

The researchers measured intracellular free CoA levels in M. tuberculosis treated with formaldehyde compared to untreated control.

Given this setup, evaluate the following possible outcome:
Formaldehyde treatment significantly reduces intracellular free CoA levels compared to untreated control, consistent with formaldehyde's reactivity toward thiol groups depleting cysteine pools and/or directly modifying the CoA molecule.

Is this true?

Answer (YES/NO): YES